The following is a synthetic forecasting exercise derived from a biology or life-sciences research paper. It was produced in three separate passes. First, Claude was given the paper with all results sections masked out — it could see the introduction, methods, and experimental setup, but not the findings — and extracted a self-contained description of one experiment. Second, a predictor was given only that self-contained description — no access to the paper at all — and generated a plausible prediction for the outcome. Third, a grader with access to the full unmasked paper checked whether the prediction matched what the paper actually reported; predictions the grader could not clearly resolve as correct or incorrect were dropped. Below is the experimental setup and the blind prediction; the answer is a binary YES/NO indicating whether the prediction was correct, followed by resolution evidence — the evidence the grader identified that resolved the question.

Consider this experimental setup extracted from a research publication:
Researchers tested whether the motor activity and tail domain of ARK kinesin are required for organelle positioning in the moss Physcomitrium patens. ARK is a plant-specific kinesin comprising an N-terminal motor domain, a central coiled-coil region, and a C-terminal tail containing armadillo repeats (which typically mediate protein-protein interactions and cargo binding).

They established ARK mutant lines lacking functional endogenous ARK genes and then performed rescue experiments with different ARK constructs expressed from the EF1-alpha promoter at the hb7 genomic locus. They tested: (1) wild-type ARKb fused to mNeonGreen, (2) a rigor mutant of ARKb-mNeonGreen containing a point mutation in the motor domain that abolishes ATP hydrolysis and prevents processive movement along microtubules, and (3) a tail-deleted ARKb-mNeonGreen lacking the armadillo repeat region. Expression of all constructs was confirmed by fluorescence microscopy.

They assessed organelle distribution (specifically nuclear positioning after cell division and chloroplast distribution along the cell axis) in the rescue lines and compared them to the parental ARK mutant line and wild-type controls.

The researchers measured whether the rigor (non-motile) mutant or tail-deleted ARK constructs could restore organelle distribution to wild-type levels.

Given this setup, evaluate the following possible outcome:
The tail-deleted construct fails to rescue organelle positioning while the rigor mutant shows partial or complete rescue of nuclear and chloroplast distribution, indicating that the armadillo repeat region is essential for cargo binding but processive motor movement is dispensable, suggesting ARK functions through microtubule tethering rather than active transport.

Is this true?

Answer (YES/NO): NO